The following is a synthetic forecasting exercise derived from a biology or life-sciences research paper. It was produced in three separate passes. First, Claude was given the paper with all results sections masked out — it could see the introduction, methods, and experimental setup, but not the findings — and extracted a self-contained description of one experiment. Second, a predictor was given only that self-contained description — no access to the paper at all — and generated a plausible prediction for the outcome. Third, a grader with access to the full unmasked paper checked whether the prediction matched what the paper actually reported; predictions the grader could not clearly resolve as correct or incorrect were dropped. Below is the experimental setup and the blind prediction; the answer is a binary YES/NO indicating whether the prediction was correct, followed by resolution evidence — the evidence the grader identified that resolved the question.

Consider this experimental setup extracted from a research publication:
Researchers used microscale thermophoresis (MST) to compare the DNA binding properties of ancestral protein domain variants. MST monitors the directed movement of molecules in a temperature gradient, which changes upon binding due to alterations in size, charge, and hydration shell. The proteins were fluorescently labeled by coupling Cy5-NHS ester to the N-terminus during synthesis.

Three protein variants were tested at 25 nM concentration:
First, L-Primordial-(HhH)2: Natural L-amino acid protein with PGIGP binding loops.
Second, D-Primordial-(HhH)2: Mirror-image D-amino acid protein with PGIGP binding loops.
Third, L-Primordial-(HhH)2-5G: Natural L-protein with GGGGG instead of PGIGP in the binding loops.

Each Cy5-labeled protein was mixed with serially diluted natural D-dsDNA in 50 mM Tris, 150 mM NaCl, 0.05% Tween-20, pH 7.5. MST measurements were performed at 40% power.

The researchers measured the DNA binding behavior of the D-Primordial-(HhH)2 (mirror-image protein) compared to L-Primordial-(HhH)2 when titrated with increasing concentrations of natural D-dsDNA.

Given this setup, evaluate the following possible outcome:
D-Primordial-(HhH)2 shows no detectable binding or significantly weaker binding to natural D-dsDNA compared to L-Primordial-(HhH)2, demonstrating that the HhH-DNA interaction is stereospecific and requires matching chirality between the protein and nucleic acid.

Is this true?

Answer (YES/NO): NO